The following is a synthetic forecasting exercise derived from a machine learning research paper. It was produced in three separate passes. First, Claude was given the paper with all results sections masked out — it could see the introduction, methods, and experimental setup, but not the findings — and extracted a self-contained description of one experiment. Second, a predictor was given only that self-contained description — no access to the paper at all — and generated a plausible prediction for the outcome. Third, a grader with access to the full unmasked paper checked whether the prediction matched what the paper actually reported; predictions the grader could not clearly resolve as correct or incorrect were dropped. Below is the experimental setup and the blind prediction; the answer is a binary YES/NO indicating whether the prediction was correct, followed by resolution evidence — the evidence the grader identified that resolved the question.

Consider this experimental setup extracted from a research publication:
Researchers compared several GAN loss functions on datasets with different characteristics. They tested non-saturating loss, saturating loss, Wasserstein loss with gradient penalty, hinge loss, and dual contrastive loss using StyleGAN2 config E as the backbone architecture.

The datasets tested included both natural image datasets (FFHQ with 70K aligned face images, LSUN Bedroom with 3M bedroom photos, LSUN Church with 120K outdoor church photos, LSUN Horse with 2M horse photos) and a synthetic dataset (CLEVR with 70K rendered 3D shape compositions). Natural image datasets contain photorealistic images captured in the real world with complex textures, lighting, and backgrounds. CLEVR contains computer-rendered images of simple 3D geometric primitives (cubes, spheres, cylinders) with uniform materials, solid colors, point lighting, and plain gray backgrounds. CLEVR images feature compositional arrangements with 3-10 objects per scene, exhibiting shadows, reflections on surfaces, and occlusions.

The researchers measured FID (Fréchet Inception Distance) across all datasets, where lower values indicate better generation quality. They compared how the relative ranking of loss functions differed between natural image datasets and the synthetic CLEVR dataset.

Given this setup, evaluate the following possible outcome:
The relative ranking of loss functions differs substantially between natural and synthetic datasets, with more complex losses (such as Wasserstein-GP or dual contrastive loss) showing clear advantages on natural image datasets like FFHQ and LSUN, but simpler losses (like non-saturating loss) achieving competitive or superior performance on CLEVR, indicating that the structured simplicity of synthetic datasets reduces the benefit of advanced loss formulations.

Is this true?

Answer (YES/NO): NO